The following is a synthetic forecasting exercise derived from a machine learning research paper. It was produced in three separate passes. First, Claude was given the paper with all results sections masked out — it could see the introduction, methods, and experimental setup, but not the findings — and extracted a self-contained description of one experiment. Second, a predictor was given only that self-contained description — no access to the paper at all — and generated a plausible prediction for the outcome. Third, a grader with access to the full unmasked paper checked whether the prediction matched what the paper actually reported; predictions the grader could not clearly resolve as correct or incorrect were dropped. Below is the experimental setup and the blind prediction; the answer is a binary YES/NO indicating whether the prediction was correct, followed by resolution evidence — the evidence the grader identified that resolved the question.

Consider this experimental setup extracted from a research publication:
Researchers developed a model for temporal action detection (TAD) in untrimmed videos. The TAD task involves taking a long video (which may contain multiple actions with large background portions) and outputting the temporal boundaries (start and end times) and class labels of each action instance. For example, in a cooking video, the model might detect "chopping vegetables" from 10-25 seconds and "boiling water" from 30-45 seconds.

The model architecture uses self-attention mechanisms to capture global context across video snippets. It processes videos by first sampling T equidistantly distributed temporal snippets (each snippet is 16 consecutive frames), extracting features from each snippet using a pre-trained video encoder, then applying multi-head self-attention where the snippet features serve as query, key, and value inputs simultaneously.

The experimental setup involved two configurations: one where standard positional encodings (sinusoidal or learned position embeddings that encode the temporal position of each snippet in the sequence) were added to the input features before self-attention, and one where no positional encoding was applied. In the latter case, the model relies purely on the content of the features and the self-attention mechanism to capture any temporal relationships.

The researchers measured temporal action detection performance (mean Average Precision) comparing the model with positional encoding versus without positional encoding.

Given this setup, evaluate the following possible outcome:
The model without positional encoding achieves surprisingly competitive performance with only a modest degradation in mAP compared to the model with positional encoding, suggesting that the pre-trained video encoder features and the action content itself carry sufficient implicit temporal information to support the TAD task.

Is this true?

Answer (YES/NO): NO